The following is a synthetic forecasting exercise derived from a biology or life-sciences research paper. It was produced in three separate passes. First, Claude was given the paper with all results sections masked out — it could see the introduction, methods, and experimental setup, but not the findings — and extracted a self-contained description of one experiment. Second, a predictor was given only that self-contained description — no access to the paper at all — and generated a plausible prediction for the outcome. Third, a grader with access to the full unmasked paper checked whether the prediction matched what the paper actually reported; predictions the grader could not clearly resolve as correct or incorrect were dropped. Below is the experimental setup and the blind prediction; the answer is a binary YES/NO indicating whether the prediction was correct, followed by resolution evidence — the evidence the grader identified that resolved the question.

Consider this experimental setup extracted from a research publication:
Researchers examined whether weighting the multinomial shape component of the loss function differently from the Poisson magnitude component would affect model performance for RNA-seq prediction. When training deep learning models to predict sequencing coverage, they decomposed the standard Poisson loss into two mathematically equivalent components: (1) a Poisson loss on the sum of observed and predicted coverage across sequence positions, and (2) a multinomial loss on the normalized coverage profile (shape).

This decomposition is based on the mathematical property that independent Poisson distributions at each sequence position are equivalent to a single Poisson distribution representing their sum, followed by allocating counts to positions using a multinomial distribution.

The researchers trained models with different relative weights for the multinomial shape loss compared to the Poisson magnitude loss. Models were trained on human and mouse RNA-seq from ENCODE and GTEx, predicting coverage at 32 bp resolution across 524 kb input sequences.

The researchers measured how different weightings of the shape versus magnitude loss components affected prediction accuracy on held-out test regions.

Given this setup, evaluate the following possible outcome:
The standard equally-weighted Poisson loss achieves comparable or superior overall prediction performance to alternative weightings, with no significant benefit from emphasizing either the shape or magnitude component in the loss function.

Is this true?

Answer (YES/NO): NO